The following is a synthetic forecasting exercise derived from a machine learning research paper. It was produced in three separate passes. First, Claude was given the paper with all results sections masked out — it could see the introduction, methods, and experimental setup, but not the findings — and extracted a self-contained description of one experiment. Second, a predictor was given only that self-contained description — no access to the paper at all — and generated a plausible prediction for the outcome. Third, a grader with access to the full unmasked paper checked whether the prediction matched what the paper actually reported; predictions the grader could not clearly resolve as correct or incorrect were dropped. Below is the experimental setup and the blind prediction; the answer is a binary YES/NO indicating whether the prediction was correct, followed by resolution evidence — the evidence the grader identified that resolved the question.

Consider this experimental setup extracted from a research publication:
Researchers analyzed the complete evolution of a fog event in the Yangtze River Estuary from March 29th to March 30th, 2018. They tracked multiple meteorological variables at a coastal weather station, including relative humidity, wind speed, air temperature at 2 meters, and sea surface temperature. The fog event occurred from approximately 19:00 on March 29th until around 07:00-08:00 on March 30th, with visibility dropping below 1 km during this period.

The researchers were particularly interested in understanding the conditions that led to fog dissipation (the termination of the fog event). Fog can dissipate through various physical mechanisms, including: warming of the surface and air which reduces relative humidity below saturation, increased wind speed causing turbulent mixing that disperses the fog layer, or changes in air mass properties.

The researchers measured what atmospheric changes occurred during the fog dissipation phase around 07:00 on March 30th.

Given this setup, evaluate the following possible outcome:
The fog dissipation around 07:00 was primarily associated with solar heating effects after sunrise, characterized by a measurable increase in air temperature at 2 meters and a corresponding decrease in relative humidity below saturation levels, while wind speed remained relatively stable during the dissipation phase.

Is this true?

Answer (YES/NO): NO